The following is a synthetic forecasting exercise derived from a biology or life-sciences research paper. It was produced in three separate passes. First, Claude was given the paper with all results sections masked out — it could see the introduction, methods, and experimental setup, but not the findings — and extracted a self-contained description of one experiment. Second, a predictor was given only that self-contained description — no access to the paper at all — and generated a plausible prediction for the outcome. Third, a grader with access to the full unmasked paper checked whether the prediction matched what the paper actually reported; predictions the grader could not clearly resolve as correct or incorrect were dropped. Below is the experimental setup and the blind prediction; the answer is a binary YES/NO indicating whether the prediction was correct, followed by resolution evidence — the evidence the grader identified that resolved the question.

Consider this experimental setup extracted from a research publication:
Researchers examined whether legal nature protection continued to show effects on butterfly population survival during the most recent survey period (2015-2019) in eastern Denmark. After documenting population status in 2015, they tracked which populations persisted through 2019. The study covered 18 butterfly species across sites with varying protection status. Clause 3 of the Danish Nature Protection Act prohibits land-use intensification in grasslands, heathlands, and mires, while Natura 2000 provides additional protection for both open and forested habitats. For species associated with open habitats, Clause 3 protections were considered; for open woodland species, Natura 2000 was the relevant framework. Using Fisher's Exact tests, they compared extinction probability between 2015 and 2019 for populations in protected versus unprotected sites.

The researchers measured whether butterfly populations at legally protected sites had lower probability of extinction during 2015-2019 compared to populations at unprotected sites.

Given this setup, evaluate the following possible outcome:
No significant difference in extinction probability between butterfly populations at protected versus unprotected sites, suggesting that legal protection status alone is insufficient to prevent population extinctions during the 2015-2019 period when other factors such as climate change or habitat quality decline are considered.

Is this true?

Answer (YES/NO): YES